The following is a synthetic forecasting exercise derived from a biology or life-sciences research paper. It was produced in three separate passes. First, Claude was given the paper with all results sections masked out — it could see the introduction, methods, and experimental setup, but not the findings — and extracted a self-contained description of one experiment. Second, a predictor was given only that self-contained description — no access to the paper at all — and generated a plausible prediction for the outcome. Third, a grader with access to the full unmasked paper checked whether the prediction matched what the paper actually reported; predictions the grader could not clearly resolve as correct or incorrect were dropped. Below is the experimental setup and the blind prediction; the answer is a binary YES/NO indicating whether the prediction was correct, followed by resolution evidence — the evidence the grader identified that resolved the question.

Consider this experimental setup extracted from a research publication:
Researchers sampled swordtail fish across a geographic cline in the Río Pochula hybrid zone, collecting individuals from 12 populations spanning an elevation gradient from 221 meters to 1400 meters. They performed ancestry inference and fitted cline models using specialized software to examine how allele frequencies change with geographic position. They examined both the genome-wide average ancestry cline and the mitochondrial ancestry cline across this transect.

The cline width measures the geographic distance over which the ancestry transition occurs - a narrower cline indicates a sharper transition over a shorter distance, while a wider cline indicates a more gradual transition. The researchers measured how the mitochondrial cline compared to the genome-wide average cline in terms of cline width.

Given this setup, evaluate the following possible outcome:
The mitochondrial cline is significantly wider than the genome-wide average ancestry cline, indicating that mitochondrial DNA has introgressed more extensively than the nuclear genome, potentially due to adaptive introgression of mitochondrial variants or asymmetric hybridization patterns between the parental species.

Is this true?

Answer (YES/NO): NO